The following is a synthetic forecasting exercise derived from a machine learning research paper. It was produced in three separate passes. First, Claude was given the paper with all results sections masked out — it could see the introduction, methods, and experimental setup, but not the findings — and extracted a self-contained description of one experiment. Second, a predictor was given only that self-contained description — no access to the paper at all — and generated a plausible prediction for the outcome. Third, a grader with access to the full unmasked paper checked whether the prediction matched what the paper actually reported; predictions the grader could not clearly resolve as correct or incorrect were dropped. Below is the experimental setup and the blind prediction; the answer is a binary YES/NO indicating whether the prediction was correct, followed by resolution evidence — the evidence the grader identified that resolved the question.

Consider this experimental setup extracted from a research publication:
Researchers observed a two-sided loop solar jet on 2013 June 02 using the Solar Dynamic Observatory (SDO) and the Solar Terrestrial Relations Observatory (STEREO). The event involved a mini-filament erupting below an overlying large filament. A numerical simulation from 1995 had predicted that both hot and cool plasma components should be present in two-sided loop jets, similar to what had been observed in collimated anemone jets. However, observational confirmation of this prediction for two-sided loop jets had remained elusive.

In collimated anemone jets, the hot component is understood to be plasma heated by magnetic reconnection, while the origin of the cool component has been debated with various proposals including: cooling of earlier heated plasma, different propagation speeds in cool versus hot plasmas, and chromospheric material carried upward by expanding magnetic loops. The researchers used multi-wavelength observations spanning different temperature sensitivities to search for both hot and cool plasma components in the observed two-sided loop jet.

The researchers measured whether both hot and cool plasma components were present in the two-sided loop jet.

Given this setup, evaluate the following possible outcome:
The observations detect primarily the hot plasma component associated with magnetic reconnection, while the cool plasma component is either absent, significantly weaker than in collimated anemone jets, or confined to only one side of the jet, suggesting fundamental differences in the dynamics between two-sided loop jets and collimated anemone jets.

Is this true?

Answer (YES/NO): NO